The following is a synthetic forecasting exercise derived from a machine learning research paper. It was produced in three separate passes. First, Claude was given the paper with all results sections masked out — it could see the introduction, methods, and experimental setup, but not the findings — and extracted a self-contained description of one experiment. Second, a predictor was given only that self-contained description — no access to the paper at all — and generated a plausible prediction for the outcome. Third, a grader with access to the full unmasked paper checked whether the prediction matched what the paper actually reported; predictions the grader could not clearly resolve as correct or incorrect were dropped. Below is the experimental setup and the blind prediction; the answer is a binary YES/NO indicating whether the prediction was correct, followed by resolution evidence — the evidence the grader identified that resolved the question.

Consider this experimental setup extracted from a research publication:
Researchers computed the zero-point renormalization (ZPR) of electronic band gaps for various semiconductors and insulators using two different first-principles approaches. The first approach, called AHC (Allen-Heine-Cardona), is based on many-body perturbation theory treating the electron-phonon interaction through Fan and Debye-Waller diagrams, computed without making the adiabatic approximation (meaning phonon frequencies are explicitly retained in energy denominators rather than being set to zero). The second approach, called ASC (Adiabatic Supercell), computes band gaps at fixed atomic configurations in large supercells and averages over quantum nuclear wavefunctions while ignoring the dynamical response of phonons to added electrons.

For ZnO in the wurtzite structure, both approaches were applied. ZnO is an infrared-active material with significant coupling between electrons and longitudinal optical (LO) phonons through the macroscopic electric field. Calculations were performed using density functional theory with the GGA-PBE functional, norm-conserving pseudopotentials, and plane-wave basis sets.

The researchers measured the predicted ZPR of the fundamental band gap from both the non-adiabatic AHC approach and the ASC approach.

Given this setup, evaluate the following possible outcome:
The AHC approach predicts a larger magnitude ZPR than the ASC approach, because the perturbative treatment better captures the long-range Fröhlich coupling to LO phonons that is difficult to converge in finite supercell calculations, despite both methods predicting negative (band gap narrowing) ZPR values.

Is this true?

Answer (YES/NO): YES